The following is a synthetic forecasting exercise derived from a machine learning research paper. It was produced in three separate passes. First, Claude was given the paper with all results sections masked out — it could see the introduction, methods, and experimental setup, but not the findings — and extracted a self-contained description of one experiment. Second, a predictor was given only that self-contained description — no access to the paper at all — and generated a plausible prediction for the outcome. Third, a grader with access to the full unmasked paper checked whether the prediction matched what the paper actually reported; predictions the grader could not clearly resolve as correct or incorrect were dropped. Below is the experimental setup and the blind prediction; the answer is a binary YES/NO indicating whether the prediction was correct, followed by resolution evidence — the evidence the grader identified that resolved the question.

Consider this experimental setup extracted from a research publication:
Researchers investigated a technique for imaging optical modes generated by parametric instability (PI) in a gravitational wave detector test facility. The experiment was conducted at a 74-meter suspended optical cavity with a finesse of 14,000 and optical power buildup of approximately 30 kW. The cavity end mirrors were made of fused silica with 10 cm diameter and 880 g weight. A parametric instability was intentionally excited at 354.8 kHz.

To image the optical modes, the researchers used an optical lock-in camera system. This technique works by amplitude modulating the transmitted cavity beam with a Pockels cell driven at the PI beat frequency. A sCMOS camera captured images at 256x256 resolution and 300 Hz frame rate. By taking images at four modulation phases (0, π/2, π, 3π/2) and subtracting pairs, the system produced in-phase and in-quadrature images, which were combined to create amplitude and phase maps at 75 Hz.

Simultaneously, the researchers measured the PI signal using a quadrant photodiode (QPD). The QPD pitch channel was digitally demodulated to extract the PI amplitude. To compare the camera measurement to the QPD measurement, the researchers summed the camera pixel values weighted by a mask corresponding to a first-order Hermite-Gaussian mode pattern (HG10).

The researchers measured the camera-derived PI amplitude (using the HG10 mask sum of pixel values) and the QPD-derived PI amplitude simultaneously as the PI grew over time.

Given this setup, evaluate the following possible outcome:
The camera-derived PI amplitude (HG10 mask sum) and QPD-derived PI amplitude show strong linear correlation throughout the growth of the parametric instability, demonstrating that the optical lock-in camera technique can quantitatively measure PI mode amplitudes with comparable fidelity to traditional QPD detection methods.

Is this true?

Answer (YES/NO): NO